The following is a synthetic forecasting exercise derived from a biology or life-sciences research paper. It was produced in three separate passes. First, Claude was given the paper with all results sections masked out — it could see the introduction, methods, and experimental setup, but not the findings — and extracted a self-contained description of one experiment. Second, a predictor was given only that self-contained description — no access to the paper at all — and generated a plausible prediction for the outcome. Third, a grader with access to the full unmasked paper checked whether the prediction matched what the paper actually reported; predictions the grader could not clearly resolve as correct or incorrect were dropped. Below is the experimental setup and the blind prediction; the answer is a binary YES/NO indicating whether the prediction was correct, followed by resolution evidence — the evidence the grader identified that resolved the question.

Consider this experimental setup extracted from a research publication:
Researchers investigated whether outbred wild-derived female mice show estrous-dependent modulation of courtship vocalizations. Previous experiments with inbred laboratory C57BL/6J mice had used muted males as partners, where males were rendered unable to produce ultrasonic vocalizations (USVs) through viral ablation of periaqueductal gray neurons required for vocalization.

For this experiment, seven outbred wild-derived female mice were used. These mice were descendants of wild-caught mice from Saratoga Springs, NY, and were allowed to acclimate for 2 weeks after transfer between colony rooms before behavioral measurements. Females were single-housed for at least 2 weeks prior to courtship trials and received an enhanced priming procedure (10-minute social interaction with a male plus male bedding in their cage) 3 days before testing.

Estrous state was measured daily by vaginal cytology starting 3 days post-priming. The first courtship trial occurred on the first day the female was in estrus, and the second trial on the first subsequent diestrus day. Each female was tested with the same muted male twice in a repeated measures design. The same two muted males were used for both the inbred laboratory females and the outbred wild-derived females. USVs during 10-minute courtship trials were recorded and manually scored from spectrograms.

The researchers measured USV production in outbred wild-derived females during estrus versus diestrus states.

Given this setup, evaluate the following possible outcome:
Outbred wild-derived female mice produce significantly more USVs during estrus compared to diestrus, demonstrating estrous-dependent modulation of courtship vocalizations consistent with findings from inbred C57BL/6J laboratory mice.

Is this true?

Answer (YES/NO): NO